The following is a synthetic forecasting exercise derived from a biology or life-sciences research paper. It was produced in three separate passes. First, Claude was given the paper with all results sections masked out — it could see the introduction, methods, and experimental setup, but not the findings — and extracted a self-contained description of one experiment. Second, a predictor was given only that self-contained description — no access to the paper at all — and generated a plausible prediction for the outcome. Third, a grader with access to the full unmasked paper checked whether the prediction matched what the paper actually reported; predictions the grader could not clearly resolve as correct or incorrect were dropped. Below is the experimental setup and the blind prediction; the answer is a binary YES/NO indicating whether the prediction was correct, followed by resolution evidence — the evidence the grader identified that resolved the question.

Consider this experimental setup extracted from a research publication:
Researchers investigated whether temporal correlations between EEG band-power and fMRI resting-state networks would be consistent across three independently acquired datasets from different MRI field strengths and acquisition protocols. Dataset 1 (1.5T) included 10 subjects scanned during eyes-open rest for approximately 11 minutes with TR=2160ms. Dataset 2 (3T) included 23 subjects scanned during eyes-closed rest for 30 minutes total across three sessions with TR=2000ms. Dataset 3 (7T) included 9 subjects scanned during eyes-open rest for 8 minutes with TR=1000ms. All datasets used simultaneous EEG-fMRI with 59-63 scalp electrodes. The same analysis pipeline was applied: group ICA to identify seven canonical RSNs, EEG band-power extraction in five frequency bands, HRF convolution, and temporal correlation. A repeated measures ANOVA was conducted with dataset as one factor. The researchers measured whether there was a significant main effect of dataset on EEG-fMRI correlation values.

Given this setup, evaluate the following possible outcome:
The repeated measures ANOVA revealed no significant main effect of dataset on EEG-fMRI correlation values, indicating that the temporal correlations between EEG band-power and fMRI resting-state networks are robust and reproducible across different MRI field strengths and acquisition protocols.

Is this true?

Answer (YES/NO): NO